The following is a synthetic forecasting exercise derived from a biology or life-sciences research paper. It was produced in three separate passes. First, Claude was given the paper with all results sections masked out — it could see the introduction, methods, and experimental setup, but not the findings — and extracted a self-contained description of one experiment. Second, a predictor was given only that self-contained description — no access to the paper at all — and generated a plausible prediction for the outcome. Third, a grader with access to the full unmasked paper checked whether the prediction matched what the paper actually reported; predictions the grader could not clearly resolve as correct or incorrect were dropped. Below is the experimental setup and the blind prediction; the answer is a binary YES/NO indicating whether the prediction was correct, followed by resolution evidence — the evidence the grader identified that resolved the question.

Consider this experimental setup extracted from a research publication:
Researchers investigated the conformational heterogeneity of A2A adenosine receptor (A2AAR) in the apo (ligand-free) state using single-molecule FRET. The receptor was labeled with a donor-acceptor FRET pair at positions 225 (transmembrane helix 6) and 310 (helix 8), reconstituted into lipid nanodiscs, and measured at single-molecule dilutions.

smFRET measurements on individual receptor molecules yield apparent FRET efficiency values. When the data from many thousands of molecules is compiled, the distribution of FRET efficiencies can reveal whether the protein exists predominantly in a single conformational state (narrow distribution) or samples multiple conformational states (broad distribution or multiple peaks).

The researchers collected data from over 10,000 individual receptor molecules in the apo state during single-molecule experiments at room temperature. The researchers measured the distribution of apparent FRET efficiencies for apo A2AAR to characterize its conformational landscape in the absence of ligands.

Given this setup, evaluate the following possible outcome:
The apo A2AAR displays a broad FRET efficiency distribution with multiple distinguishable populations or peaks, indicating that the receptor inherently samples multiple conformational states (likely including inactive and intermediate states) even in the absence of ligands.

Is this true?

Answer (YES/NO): NO